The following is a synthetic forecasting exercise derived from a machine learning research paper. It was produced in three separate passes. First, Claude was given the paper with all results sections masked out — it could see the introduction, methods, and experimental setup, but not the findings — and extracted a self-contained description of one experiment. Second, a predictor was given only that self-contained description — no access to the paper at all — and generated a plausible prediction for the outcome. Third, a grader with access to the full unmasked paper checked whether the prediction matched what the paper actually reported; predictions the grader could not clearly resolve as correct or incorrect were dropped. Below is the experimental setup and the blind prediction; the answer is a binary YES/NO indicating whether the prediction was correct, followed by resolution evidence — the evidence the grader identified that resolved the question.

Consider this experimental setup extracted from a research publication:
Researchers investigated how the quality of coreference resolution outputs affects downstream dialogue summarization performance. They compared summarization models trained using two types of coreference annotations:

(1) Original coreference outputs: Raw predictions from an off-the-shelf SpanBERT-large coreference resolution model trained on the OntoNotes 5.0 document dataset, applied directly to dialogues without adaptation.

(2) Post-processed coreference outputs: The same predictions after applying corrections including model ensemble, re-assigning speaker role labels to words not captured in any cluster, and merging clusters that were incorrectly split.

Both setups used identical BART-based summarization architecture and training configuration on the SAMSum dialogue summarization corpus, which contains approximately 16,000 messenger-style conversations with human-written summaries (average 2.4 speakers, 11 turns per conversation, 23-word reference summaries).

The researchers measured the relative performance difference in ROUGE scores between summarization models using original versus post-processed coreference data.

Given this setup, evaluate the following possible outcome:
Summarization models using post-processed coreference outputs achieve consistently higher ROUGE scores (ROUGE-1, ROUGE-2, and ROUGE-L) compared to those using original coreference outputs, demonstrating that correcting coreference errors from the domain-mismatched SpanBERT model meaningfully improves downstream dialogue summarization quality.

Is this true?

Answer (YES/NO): YES